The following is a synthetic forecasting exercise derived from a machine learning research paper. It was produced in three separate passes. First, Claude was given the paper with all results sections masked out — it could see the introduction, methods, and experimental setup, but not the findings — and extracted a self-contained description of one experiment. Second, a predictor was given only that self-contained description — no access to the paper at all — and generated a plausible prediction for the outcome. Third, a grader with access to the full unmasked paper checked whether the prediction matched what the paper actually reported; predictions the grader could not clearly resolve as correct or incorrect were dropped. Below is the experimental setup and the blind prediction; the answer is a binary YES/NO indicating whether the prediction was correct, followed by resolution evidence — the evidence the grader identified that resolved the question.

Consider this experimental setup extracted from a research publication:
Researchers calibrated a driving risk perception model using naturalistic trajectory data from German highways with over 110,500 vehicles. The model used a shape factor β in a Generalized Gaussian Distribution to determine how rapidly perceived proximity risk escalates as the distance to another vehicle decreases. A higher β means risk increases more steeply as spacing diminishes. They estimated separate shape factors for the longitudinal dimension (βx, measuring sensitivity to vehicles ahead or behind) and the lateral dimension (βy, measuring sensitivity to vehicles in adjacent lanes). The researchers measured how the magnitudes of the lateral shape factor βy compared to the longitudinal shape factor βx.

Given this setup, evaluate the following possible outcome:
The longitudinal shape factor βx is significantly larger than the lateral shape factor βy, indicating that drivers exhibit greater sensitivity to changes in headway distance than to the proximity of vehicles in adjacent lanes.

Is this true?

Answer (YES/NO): NO